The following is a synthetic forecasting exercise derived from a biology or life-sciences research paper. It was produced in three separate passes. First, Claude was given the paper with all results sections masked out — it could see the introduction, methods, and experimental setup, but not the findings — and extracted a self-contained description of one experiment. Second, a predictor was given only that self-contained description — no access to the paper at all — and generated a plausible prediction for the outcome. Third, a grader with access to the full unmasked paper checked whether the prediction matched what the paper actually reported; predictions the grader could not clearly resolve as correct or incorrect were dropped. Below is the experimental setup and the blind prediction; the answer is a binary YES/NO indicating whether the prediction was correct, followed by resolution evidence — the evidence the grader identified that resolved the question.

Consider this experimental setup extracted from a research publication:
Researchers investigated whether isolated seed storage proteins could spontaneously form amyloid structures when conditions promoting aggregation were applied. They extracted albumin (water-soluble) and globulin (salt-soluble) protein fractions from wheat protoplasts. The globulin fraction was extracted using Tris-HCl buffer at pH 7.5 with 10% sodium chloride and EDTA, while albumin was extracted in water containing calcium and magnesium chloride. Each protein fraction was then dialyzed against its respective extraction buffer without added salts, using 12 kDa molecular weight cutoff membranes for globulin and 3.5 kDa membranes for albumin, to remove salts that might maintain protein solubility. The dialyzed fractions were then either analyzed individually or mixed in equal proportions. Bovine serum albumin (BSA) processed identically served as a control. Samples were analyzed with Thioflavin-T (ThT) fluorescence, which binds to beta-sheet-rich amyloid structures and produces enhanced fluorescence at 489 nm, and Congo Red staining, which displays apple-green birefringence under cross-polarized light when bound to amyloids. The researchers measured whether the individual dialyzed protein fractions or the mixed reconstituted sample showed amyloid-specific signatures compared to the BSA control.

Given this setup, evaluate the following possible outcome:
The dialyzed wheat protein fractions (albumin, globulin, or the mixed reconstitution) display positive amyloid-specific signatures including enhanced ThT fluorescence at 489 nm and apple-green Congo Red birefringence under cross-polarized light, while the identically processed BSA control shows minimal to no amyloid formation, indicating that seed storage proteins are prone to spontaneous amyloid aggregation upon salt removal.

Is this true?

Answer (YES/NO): NO